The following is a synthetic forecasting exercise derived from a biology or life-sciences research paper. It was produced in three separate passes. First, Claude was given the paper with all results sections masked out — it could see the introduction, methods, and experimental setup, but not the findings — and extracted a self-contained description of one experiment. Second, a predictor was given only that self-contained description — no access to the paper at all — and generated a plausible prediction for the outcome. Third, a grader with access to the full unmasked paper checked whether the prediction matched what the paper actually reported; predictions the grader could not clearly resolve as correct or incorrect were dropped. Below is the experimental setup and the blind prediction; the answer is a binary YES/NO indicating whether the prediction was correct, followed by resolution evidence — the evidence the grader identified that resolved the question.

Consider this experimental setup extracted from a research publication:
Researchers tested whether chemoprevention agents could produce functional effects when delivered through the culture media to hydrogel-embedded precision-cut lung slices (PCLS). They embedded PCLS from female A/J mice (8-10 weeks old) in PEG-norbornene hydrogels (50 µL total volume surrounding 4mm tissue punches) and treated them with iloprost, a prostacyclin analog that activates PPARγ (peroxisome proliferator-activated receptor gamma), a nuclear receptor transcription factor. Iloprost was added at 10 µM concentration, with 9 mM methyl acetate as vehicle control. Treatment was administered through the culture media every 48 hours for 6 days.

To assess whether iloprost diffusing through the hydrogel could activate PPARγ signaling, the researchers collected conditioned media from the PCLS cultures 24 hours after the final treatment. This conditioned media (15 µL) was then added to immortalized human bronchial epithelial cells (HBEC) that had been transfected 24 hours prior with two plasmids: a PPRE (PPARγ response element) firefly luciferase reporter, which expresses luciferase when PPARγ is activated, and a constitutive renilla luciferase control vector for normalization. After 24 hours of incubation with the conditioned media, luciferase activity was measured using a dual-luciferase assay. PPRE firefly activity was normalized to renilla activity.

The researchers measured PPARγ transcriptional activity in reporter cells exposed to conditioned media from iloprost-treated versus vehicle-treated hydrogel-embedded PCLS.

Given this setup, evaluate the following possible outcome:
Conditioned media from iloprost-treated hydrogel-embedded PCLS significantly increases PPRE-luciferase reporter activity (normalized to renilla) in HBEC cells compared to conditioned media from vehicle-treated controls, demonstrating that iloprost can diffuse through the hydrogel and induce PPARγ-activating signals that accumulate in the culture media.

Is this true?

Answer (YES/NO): YES